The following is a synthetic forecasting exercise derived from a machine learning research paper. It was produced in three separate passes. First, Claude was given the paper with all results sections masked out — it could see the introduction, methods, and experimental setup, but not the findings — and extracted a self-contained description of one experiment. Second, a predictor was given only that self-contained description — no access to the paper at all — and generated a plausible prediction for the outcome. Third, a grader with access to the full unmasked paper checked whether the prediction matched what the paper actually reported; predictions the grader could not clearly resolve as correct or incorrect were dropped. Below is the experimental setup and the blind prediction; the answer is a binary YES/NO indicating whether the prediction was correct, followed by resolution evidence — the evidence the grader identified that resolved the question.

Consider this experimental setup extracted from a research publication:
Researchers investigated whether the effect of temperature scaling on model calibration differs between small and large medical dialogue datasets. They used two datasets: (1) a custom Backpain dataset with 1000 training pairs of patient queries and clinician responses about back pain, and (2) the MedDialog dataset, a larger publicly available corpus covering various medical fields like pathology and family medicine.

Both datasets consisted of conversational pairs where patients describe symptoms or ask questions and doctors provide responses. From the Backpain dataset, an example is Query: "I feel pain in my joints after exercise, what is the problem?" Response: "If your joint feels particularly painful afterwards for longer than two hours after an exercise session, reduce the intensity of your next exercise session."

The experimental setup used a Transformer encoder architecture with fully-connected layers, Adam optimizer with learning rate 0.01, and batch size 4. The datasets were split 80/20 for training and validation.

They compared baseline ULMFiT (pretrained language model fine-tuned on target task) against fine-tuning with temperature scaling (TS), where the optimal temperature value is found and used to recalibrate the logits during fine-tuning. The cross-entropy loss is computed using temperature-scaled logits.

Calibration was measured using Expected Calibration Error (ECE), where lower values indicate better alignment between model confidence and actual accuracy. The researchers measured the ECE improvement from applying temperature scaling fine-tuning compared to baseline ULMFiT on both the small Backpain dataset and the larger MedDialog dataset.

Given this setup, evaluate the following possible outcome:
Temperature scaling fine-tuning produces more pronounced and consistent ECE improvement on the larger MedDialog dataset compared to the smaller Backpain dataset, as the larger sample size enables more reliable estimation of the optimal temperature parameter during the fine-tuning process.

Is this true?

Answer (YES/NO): YES